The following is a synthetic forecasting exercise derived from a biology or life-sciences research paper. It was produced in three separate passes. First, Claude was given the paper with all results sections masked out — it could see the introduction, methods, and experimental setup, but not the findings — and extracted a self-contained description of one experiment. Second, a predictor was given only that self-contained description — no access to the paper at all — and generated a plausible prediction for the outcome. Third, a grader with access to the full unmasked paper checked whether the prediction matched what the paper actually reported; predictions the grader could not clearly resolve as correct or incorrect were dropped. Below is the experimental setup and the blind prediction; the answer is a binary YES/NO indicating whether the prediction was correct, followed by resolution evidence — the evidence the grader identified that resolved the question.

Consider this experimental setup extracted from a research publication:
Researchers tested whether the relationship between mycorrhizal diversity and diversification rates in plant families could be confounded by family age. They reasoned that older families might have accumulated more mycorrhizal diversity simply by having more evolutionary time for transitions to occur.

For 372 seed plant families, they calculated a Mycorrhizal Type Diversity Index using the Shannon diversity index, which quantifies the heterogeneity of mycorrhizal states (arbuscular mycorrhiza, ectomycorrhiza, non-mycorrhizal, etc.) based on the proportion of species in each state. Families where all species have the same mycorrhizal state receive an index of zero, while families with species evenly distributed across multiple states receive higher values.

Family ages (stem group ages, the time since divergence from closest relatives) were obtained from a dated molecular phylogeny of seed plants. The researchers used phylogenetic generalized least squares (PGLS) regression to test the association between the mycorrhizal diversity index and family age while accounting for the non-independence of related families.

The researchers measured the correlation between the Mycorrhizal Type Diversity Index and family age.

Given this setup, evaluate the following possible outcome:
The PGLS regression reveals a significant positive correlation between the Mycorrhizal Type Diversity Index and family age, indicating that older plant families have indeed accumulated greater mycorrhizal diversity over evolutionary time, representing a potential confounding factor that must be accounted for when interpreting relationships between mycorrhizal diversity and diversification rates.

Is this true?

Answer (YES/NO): NO